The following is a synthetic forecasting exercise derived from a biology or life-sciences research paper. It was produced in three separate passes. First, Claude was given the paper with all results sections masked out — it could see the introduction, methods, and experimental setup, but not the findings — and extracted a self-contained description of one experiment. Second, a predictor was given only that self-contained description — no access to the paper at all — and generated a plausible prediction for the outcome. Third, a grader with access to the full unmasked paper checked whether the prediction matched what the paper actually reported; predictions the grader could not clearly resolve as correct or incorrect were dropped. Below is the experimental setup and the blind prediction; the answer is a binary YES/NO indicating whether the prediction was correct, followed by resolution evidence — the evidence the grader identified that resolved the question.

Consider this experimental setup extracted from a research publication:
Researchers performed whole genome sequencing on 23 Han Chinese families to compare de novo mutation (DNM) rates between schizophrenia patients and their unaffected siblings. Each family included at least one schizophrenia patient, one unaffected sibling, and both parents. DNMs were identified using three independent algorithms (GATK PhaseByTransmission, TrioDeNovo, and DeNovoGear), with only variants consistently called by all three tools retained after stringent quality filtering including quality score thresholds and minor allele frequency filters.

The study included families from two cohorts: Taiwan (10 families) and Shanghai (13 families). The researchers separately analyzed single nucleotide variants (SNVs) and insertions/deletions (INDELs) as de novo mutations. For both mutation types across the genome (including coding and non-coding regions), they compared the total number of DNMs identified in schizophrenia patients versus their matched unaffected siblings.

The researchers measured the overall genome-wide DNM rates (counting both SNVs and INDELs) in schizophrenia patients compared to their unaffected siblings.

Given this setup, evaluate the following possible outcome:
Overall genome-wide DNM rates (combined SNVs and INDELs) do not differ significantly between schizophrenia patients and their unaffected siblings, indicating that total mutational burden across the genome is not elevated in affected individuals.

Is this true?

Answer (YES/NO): YES